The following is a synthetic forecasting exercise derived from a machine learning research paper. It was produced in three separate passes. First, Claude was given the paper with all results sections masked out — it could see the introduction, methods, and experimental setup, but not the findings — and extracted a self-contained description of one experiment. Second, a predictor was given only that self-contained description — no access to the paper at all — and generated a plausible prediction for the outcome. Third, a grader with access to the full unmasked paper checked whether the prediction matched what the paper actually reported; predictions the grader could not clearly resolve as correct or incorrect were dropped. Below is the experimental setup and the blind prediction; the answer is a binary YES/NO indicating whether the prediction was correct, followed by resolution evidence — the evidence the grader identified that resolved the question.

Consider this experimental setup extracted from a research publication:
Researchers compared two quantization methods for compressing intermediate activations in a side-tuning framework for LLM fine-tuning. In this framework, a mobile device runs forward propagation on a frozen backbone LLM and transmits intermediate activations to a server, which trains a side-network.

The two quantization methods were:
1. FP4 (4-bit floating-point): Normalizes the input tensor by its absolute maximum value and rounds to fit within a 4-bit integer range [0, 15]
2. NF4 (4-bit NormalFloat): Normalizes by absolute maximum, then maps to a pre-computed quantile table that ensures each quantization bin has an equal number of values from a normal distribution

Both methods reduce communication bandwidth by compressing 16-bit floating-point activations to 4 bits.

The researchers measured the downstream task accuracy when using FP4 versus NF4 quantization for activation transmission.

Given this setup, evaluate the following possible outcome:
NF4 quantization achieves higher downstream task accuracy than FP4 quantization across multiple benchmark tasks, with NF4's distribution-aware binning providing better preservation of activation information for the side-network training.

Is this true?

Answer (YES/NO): YES